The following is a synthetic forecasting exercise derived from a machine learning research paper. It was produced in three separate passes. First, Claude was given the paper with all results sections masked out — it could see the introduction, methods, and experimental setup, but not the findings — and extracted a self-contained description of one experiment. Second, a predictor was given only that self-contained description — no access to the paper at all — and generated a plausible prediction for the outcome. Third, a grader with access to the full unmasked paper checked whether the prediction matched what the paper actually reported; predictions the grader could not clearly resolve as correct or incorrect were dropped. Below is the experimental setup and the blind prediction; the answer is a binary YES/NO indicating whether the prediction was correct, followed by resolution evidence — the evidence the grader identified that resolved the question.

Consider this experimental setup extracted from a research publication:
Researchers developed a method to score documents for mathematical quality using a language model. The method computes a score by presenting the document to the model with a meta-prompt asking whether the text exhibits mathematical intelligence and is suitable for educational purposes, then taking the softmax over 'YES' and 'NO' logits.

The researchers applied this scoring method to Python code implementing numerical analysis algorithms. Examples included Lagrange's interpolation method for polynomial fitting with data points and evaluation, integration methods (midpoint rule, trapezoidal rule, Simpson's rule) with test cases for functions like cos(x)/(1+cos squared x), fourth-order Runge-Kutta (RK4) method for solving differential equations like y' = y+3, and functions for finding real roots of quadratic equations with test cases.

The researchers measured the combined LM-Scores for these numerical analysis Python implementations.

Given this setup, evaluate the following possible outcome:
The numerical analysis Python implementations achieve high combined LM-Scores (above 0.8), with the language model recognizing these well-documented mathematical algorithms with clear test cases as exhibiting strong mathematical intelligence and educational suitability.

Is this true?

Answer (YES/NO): YES